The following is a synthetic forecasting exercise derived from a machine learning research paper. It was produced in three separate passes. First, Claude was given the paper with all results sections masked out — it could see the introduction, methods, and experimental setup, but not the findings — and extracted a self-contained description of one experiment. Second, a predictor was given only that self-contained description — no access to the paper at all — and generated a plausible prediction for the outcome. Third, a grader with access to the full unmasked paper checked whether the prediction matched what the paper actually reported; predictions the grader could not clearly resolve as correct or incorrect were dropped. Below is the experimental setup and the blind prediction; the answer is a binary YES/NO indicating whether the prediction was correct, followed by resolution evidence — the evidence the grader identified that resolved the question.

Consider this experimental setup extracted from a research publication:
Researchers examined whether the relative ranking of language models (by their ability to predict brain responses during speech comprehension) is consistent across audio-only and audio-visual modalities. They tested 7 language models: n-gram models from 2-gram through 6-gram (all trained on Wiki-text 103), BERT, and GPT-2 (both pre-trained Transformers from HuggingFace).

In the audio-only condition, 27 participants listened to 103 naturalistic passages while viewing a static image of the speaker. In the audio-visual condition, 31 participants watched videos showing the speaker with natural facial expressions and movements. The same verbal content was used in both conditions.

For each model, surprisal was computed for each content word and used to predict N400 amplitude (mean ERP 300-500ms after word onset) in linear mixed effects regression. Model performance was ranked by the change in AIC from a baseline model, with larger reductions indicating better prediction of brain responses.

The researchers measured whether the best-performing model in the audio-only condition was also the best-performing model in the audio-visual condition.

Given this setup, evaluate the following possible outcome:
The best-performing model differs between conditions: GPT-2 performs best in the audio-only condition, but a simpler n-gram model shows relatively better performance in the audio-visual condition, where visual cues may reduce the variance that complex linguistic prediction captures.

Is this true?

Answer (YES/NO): YES